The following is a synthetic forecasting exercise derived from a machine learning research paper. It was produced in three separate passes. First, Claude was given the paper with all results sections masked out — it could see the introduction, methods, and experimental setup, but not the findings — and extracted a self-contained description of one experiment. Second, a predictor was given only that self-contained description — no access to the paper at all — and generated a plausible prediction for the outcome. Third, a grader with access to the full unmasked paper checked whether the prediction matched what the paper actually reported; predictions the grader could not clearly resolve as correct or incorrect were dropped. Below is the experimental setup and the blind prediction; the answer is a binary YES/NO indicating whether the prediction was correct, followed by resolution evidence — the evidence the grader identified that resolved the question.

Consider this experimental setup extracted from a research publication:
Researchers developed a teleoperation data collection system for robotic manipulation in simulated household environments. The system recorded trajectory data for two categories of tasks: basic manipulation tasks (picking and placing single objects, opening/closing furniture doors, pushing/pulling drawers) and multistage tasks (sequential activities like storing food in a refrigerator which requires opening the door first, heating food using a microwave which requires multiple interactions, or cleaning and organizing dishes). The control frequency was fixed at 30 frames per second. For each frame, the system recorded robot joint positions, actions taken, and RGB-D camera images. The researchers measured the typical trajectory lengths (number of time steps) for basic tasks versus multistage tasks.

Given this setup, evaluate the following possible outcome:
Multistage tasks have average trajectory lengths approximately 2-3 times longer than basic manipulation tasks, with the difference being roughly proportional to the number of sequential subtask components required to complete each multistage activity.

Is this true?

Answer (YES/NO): NO